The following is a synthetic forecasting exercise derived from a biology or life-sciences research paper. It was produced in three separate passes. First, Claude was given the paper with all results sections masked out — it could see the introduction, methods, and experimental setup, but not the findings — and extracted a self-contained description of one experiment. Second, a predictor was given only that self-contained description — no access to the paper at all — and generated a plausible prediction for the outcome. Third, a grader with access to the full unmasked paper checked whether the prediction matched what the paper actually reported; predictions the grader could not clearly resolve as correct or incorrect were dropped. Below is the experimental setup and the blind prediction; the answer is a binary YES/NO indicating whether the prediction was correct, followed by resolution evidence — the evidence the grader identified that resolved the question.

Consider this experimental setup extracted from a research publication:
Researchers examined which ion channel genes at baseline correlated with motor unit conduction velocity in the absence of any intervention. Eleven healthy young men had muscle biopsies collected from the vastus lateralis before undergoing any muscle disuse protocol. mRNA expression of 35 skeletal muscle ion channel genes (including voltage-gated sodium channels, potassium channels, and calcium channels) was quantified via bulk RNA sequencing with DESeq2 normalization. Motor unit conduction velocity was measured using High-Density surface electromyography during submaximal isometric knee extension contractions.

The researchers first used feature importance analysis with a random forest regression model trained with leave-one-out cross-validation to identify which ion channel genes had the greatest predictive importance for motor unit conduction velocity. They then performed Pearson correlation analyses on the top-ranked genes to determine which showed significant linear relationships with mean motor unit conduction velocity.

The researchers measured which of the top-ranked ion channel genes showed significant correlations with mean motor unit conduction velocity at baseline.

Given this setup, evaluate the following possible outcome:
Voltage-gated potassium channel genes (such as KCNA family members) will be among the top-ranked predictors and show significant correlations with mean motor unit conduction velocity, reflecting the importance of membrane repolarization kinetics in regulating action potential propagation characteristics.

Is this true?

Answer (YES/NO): YES